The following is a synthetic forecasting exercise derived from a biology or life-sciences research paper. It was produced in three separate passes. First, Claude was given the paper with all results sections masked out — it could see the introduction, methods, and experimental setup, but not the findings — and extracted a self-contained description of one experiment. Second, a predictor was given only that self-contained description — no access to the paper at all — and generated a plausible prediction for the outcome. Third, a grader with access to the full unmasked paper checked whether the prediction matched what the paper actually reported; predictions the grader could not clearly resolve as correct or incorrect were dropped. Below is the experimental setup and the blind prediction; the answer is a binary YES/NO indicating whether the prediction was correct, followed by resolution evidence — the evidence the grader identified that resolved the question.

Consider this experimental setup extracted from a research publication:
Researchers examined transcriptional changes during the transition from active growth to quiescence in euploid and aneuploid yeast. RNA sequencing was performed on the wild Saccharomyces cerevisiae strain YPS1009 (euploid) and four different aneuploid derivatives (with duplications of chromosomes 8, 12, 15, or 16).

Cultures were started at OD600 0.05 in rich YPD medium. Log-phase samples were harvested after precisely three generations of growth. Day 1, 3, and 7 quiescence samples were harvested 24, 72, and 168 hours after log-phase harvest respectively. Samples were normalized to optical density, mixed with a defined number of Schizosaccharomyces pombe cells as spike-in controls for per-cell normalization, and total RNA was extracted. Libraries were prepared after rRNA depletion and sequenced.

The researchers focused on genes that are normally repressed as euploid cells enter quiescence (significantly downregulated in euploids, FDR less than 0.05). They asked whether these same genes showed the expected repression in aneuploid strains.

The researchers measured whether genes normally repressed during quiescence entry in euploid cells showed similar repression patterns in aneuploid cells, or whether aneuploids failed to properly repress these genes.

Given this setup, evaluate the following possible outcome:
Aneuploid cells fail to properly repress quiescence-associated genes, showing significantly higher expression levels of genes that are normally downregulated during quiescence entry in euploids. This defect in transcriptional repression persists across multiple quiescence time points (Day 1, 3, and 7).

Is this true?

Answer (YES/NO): YES